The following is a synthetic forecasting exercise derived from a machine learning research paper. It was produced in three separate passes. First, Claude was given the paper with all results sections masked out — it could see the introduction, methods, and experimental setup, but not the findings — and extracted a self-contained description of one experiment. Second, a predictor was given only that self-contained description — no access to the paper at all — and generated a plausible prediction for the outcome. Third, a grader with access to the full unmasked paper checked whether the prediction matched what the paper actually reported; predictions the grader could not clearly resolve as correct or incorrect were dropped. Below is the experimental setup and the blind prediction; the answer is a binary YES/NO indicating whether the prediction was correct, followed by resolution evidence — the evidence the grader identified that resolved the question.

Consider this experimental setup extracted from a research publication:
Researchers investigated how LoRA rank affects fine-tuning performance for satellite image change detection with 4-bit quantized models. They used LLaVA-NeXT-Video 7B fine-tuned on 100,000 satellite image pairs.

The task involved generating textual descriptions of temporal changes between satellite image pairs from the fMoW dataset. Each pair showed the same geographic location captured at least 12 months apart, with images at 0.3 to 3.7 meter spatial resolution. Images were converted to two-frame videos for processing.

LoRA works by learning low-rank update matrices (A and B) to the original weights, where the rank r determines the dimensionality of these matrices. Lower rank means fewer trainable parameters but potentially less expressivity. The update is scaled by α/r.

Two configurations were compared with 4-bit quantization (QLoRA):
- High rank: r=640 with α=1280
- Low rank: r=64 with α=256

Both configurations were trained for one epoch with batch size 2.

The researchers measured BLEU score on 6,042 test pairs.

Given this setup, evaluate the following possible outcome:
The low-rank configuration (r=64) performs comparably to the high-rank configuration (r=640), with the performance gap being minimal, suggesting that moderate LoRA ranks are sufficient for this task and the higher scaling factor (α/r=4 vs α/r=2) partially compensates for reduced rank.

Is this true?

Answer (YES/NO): NO